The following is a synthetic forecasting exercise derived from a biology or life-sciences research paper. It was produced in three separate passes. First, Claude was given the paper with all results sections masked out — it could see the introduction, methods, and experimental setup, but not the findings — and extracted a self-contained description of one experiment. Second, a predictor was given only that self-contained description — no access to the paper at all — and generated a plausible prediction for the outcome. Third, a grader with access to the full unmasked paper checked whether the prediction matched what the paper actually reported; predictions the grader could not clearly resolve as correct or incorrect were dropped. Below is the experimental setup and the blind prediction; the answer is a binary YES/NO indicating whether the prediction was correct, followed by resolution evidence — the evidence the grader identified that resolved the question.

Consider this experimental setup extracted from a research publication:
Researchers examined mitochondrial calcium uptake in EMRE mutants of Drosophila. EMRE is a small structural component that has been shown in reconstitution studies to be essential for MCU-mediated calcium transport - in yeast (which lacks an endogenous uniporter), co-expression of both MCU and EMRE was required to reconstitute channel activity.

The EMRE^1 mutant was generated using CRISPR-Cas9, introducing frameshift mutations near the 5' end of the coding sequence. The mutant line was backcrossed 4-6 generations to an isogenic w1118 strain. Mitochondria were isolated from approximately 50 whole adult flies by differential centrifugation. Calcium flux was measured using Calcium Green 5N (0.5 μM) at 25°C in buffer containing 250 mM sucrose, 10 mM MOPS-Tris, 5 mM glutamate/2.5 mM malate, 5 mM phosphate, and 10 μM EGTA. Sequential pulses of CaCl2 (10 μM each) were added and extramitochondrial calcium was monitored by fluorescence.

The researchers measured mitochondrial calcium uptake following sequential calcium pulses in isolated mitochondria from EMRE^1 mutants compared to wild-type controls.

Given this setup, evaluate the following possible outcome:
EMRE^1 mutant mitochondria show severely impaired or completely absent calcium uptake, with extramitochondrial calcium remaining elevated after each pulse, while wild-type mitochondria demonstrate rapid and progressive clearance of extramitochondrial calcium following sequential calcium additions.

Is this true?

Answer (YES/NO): YES